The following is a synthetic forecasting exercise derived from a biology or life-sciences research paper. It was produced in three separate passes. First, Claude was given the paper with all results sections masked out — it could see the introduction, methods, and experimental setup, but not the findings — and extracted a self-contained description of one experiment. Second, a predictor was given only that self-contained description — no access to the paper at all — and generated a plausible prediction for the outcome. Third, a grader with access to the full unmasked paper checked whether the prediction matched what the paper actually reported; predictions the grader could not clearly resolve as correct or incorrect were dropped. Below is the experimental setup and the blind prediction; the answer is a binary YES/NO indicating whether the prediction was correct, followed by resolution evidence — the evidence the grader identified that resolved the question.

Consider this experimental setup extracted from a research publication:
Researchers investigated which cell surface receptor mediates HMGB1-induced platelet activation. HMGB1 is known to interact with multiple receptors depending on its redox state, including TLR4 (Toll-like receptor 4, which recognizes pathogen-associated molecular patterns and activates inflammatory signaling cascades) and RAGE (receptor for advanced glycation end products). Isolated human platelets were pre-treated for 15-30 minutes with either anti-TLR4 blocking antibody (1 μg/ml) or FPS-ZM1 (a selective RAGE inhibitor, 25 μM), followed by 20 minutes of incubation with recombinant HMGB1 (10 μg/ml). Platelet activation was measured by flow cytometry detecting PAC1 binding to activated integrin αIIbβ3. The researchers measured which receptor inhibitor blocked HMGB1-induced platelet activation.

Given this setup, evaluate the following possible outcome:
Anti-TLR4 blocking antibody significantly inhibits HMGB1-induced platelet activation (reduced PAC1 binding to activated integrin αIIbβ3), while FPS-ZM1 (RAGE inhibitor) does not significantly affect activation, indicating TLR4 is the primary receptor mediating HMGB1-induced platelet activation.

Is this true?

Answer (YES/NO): YES